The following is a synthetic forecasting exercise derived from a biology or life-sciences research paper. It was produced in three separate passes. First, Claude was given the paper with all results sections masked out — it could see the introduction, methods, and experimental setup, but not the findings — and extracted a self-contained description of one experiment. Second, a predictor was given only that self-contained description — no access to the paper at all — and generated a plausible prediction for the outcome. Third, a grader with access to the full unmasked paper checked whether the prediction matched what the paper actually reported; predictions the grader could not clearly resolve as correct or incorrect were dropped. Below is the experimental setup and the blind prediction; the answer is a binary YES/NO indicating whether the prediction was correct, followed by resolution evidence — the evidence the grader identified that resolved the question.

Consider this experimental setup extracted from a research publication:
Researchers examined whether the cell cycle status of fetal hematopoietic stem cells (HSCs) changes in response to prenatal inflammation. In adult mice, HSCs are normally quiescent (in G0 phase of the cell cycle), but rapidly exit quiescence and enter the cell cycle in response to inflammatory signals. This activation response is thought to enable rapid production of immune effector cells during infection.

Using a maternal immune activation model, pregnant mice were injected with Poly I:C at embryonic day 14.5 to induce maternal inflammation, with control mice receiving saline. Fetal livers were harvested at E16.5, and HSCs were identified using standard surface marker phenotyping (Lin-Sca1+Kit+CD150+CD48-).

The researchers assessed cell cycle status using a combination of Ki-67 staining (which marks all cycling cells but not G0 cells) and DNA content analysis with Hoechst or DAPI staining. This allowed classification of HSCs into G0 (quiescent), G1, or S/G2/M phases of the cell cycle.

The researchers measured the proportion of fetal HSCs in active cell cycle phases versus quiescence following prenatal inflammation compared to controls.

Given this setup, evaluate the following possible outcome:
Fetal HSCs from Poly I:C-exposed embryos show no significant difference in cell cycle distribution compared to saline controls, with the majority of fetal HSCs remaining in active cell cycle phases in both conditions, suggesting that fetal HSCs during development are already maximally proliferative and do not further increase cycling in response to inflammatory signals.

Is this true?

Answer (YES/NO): NO